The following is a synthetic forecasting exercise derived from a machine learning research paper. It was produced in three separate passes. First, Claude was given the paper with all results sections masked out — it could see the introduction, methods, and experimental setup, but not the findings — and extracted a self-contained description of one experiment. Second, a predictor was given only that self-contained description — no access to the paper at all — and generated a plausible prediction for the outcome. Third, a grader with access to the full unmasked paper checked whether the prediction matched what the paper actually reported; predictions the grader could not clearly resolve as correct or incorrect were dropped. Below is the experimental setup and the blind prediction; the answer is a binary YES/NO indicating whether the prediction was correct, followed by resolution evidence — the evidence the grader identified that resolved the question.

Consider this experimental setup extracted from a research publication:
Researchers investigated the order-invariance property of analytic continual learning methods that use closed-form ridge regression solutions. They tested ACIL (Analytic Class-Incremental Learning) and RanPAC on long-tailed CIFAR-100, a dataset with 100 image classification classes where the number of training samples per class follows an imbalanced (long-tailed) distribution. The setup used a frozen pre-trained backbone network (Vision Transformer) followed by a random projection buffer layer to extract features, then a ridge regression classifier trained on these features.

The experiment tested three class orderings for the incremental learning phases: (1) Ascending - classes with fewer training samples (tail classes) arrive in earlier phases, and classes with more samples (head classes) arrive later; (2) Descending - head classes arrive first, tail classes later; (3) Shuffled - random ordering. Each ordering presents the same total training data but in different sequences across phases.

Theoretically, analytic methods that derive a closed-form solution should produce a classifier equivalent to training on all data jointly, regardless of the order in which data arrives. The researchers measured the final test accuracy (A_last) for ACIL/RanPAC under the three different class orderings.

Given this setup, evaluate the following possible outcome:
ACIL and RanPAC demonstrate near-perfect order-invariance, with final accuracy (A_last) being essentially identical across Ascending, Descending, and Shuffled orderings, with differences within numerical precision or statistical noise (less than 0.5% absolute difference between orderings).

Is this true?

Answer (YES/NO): YES